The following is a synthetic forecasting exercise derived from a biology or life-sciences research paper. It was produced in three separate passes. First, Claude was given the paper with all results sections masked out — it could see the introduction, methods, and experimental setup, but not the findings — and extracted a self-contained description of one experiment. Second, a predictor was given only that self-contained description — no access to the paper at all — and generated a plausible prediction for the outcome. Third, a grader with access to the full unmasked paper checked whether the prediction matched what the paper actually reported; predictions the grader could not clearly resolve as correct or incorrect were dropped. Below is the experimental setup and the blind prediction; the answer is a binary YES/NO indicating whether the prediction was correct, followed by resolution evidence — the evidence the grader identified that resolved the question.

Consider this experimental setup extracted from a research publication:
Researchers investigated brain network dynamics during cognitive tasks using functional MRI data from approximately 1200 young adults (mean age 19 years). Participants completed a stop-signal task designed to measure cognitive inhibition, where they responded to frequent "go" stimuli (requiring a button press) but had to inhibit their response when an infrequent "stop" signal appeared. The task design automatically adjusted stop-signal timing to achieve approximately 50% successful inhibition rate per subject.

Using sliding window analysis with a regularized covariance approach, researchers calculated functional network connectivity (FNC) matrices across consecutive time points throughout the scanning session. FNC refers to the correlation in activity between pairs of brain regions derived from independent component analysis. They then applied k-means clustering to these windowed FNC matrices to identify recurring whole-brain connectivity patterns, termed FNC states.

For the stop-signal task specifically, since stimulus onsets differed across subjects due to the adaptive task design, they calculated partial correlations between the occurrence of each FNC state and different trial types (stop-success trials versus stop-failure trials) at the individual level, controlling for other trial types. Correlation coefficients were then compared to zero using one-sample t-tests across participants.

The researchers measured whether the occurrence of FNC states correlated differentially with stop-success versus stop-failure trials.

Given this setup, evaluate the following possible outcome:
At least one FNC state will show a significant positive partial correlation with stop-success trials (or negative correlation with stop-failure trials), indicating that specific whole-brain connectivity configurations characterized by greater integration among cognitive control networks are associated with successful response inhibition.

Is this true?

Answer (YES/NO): YES